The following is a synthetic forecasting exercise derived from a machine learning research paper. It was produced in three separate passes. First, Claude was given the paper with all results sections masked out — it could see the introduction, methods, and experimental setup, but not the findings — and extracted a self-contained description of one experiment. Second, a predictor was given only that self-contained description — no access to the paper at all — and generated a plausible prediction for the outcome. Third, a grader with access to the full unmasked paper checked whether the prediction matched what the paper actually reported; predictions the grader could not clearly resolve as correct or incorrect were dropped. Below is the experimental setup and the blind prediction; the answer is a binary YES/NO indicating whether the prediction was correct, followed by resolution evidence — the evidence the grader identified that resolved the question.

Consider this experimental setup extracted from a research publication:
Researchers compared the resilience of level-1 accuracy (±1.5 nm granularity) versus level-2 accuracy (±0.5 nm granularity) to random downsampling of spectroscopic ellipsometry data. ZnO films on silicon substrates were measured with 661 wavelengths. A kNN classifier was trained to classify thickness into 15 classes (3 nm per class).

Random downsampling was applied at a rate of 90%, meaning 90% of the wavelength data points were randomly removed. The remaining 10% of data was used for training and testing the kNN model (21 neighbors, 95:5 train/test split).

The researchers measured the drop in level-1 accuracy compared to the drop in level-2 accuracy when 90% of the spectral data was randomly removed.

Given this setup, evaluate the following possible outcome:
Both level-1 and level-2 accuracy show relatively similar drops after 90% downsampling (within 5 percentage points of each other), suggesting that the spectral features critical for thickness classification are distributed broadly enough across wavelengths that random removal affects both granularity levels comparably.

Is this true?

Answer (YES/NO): NO